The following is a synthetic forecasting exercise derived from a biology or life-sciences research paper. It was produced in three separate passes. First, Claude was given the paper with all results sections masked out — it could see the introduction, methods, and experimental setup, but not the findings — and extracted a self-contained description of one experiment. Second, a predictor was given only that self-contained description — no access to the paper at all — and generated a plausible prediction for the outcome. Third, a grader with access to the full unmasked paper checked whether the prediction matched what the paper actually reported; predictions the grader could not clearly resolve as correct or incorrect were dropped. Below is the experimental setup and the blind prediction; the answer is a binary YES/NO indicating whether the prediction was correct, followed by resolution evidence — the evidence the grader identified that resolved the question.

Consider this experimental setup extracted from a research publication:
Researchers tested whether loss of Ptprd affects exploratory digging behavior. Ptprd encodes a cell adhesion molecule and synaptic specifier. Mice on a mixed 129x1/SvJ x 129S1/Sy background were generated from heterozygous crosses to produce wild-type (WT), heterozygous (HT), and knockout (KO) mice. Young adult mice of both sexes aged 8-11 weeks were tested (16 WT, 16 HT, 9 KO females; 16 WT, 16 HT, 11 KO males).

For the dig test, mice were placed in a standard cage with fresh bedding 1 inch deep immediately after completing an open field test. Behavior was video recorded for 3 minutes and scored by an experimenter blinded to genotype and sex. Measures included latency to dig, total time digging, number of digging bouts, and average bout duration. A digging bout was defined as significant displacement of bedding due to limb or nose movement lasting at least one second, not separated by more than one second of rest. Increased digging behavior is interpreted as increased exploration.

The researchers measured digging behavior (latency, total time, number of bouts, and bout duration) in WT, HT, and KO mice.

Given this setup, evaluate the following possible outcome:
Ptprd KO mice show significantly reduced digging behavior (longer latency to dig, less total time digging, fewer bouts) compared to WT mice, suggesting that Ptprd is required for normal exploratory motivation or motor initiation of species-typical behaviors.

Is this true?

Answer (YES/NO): NO